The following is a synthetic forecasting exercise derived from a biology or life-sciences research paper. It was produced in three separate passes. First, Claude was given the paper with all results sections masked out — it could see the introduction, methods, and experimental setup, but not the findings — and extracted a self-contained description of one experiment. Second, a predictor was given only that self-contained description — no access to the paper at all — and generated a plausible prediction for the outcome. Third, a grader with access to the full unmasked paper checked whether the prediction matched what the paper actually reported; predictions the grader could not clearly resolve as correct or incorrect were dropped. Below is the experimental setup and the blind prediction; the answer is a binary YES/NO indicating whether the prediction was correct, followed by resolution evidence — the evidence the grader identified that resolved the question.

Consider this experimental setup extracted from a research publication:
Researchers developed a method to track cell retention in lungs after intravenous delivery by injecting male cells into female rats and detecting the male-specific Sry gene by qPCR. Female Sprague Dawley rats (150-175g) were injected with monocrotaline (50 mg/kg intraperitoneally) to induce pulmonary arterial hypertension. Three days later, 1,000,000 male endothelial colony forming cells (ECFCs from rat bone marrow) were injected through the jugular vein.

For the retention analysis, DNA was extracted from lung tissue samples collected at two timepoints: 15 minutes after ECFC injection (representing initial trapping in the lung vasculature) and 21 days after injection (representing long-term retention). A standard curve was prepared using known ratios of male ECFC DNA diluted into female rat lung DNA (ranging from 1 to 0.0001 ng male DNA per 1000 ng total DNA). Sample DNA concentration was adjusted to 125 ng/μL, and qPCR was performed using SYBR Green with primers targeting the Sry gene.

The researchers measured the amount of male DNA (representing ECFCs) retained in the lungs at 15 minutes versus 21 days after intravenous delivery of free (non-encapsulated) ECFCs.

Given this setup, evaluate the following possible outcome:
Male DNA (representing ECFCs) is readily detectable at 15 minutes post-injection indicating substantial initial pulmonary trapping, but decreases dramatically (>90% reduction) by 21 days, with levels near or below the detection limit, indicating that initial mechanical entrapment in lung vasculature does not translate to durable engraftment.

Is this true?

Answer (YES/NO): YES